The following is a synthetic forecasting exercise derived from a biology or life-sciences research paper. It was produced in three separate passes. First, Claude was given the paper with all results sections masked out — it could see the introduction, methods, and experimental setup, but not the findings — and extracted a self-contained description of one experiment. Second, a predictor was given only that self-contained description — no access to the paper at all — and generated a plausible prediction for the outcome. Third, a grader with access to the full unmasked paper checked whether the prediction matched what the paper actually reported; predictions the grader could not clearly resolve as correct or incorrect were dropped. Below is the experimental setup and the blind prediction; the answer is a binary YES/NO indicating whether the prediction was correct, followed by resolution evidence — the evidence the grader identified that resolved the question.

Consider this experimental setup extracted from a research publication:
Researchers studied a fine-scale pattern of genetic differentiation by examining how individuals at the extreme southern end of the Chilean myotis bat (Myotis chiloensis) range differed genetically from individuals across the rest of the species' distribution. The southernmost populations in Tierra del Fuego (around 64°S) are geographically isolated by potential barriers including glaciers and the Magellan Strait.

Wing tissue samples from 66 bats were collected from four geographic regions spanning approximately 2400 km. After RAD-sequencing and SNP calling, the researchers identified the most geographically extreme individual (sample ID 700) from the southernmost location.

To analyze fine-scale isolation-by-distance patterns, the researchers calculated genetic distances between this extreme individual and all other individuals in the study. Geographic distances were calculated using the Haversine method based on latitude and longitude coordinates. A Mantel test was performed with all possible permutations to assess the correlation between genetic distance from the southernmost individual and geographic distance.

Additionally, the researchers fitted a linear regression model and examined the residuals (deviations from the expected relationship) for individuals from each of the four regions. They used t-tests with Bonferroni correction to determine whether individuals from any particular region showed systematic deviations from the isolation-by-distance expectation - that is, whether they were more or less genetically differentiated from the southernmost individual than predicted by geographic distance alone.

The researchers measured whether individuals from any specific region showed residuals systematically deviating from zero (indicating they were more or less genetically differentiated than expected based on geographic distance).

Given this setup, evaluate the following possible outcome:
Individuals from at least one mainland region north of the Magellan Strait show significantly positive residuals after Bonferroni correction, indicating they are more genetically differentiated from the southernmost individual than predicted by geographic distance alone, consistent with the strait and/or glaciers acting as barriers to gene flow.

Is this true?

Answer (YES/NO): YES